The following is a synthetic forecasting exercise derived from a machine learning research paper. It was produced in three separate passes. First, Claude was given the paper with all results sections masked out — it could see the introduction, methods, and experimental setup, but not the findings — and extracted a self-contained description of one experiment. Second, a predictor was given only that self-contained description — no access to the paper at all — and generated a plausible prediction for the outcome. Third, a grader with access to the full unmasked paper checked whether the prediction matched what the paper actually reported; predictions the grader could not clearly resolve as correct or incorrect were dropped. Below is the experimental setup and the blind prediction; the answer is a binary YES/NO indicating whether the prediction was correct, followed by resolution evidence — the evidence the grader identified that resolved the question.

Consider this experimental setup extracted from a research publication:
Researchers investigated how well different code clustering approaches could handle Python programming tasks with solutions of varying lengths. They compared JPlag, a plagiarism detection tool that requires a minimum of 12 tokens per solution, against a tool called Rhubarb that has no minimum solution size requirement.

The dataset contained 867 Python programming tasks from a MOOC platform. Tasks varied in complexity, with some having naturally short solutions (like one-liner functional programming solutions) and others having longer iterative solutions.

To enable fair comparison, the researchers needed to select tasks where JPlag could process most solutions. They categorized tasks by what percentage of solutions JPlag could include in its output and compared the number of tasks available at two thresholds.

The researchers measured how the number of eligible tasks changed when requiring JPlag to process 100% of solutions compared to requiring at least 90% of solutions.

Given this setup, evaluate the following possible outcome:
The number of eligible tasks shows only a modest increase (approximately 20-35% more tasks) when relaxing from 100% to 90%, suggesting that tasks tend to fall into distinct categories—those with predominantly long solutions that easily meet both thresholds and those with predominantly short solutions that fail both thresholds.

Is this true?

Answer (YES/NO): NO